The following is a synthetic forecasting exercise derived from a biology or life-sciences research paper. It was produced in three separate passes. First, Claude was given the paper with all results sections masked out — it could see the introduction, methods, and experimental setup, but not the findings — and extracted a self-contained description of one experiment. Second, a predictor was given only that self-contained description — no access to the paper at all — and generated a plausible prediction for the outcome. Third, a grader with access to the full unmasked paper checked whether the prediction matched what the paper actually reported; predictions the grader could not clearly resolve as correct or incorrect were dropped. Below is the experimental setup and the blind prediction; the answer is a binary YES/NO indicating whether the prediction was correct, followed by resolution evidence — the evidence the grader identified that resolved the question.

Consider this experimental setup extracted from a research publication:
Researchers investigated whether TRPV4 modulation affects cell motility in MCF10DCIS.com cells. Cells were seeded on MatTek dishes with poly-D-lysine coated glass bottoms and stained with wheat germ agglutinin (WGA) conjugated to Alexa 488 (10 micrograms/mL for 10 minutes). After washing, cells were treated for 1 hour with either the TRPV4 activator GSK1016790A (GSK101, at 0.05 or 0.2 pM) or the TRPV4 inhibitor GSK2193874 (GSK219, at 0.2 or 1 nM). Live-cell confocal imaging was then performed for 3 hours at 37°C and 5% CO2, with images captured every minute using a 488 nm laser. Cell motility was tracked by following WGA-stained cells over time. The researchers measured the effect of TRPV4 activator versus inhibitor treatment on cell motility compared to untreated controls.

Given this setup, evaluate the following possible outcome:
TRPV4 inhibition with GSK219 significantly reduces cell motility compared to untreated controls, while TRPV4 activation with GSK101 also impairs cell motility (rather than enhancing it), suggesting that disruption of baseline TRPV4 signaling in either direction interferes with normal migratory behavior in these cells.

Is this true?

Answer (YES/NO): NO